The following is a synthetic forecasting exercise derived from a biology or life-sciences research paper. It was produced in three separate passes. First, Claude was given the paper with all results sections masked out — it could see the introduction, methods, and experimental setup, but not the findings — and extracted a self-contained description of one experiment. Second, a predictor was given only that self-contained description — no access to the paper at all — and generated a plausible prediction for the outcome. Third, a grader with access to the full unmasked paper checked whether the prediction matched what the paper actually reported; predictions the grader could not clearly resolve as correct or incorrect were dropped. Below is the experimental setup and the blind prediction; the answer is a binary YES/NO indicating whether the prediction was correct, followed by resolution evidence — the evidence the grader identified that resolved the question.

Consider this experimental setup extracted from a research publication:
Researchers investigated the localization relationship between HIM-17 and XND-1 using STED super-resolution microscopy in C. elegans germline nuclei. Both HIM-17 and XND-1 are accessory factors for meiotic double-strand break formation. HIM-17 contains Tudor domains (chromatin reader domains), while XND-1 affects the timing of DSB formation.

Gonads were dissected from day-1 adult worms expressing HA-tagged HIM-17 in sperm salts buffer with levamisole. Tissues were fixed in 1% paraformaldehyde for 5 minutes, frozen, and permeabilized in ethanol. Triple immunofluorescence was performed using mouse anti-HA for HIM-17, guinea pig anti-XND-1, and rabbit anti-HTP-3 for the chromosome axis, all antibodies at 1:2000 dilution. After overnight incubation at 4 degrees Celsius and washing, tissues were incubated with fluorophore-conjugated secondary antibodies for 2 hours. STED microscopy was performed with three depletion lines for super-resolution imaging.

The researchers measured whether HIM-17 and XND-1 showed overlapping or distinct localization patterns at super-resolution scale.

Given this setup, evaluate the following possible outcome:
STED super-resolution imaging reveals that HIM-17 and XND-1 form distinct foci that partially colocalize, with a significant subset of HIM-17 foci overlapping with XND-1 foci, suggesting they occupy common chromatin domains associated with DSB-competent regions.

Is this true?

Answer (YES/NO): NO